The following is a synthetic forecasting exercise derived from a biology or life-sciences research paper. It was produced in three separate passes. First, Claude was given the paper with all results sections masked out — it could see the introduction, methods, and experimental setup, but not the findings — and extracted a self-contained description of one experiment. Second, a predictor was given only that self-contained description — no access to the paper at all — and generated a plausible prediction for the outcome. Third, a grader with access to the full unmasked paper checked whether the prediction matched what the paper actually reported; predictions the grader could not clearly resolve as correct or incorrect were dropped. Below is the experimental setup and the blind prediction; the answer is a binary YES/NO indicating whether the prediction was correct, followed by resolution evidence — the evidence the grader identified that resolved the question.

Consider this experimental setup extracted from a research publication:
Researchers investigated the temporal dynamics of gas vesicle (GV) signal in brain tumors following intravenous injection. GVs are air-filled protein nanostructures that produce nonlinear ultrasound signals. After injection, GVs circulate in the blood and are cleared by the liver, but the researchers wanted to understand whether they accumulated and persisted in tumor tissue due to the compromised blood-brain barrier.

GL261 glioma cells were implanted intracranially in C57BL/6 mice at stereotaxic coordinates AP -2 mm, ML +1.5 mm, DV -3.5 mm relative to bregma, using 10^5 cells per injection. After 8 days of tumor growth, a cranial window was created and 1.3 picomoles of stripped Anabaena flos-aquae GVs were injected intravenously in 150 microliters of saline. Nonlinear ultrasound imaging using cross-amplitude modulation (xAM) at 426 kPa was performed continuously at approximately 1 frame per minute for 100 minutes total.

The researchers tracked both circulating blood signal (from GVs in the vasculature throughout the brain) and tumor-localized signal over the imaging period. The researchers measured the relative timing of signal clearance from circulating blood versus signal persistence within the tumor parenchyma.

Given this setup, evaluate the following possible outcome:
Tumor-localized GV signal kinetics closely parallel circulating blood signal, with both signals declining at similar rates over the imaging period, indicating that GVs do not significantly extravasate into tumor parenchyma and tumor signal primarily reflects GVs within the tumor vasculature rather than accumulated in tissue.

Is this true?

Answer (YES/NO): NO